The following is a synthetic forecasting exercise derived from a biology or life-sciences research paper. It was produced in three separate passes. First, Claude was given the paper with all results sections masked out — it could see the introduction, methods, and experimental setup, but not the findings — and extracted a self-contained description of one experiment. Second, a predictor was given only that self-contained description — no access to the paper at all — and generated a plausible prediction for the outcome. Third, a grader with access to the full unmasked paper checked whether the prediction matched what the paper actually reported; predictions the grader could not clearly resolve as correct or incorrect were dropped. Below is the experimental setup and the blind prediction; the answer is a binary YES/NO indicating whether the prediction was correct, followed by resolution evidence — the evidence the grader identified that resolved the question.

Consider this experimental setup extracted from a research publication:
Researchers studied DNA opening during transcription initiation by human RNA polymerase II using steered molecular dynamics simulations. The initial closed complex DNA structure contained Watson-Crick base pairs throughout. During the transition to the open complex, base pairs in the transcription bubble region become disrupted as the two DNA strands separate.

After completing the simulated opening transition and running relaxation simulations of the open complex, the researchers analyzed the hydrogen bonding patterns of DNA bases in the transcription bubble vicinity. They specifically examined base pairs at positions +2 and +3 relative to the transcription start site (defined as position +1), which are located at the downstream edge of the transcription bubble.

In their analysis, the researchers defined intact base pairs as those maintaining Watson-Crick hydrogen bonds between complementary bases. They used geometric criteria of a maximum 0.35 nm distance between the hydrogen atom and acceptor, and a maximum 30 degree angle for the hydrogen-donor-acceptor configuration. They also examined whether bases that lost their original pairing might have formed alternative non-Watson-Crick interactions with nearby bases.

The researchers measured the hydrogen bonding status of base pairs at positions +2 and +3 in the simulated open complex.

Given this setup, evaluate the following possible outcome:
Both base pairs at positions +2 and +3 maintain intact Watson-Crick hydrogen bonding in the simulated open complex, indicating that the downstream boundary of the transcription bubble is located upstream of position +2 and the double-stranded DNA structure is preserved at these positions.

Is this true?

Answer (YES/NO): NO